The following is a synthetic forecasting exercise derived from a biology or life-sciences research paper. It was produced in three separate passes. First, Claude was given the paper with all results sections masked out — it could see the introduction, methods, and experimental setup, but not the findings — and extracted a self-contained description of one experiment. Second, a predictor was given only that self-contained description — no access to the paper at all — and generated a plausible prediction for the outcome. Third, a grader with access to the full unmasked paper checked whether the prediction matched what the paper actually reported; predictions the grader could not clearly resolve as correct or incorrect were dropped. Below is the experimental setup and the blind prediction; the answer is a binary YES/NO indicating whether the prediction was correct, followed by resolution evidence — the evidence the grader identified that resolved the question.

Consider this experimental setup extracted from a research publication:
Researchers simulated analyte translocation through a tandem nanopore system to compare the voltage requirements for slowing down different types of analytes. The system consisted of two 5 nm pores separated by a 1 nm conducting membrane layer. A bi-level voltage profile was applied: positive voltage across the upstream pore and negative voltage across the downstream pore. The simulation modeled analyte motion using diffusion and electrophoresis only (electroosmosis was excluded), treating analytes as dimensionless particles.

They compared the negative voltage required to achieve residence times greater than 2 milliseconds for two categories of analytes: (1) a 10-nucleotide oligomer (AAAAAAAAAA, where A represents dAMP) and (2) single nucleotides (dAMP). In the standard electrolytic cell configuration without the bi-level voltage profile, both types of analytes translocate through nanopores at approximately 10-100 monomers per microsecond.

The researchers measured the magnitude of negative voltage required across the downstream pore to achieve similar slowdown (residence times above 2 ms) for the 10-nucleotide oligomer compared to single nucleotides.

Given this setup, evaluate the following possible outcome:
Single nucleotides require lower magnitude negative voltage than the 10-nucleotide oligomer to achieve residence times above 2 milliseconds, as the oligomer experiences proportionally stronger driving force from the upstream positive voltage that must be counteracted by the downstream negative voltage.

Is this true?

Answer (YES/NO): NO